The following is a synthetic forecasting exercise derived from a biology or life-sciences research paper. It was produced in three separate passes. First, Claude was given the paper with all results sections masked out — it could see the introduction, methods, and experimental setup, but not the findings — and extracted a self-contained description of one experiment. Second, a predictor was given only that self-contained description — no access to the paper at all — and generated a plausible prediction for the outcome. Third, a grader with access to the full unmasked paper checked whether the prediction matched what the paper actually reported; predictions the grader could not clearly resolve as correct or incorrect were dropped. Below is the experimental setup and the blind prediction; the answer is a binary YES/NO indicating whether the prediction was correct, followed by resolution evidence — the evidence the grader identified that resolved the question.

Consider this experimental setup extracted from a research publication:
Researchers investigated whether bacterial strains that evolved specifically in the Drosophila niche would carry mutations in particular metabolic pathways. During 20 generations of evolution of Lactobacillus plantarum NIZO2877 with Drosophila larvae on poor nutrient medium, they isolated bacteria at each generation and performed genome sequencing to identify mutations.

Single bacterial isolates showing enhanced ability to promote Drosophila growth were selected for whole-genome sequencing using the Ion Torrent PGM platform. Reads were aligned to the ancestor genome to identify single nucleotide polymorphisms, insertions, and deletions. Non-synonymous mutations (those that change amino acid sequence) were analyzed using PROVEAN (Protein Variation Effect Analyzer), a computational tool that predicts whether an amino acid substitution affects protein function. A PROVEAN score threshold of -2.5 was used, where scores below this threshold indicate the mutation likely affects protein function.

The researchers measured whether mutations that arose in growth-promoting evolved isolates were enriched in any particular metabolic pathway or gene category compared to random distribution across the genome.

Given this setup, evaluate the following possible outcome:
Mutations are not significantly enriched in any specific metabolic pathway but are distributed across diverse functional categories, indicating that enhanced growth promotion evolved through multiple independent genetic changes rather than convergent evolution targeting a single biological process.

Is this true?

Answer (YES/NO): NO